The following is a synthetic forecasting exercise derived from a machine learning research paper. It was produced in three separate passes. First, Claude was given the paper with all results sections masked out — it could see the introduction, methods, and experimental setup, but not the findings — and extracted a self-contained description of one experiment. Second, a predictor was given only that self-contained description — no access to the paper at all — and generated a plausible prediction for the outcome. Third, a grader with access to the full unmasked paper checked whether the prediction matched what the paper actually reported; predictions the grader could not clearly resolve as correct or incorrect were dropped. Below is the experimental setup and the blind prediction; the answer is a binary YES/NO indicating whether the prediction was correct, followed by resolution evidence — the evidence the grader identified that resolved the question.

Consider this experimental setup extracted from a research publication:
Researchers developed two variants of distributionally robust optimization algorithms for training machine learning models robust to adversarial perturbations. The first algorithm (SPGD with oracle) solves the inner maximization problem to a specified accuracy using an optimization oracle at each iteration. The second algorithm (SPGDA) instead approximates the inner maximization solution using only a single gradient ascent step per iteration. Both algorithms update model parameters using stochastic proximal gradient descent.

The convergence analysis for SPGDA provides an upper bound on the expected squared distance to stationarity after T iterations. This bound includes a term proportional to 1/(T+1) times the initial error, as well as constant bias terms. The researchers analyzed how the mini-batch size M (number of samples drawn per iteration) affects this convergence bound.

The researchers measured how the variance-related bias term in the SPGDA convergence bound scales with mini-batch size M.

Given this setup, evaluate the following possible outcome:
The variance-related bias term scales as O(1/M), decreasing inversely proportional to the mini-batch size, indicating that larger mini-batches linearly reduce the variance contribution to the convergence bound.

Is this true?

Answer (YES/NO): YES